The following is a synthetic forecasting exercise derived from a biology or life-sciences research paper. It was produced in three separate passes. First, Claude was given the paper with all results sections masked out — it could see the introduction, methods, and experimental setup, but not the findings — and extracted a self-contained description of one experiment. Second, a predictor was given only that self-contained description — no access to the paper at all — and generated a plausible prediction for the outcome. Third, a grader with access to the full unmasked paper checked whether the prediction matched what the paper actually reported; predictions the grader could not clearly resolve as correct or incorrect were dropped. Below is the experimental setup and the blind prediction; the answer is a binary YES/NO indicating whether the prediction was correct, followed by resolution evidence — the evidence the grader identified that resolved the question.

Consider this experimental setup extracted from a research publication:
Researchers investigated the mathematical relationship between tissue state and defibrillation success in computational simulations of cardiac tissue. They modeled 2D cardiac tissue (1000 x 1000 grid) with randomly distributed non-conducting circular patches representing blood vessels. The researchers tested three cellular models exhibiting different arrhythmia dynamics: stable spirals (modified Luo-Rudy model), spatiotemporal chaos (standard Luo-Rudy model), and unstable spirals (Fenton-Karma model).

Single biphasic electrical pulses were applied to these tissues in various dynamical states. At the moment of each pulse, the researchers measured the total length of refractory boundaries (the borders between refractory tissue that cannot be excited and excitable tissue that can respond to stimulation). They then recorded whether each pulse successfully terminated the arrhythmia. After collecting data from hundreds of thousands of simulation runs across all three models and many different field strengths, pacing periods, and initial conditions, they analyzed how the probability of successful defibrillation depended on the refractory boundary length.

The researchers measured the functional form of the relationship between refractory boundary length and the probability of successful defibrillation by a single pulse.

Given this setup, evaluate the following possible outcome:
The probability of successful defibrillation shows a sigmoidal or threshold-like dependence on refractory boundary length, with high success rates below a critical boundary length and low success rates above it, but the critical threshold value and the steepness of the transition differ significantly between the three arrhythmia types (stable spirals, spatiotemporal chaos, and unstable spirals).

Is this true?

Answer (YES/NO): NO